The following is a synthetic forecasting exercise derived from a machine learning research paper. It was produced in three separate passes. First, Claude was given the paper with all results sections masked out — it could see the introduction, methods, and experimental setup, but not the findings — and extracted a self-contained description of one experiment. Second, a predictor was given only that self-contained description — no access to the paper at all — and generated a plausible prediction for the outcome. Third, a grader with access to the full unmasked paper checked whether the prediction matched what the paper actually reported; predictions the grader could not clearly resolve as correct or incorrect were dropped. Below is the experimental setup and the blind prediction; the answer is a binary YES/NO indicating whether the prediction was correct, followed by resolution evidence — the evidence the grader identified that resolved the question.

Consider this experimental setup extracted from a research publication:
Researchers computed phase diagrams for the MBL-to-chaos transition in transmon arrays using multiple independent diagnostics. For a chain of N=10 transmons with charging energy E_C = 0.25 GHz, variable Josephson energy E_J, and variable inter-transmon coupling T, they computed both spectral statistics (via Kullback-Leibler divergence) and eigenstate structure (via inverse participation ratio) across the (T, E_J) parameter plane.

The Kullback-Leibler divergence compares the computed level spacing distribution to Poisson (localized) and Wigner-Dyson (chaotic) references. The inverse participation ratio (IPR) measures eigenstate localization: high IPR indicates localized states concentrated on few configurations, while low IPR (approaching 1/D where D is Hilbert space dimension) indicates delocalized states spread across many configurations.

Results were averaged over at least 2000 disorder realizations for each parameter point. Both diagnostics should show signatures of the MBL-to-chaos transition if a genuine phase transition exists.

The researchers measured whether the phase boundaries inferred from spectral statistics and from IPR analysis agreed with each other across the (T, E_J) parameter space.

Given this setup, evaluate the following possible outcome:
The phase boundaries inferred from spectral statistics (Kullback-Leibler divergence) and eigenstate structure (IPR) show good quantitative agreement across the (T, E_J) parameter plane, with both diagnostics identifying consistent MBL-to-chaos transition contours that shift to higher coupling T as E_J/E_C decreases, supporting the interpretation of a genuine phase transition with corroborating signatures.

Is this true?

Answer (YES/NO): NO